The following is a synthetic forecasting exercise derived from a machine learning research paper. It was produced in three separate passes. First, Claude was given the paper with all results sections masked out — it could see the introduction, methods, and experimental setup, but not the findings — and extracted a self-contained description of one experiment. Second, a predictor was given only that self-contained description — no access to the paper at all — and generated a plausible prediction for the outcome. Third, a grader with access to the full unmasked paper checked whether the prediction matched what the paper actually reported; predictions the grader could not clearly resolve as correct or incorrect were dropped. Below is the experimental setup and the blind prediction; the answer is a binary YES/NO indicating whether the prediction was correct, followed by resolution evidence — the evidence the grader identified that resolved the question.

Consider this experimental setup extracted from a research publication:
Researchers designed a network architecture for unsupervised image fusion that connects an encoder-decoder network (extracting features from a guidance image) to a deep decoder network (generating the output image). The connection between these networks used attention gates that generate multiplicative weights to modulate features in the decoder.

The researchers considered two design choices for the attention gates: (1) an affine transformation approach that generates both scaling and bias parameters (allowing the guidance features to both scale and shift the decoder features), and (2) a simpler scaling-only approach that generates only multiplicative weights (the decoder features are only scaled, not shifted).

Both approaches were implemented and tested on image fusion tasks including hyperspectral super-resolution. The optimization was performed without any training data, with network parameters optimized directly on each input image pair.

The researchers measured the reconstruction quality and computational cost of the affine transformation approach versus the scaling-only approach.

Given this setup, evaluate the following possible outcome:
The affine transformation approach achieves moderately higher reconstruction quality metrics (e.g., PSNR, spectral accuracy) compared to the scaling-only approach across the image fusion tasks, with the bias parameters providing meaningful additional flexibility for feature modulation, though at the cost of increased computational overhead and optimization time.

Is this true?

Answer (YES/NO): NO